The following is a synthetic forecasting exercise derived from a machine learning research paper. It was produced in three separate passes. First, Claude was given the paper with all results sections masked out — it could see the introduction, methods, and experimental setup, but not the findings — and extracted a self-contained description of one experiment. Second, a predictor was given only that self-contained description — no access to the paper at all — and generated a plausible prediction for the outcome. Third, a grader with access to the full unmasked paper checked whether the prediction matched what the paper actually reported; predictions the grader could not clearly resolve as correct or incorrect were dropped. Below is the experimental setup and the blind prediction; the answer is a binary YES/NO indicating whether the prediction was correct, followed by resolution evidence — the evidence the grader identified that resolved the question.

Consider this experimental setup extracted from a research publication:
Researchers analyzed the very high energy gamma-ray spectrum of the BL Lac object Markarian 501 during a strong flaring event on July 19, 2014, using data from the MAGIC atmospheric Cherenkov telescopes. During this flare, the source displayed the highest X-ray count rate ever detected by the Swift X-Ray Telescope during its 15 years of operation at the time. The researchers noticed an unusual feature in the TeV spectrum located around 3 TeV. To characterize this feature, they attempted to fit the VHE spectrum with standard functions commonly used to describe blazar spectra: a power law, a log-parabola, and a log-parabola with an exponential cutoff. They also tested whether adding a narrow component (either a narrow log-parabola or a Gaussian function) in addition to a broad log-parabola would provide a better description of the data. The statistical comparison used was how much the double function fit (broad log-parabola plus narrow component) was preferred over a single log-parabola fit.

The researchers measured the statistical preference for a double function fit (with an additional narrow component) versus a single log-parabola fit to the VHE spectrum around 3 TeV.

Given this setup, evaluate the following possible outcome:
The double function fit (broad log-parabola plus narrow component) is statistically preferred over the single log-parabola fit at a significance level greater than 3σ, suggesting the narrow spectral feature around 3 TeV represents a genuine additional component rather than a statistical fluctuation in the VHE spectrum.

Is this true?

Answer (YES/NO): YES